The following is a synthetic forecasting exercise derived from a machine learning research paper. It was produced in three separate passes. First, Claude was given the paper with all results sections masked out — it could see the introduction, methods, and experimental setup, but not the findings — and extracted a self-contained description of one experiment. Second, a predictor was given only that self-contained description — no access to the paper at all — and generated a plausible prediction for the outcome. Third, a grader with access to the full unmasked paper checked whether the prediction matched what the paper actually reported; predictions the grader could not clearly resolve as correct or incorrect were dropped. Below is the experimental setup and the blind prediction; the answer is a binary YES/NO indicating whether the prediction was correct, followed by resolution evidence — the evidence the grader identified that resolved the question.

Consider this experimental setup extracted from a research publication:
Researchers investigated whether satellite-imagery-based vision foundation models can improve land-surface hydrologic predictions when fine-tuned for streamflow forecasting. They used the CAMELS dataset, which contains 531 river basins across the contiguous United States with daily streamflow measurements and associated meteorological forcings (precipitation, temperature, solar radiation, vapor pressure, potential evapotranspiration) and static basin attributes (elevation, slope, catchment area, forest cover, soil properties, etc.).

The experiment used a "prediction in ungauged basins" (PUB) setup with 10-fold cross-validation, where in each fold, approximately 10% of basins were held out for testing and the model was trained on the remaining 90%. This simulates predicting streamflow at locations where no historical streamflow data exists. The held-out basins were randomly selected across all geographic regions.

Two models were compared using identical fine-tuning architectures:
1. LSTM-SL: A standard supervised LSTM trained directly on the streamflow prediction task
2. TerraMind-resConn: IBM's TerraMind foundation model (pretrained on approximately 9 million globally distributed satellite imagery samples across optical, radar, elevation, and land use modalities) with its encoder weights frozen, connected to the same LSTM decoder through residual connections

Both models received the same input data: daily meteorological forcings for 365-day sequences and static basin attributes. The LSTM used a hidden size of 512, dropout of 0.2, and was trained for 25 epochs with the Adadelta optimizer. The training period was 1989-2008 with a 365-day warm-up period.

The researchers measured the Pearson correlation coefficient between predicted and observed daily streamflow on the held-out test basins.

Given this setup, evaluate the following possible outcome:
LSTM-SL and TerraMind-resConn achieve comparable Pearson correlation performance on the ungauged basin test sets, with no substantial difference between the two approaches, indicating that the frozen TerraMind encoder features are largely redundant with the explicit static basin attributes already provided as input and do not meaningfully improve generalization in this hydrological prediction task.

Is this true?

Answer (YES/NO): YES